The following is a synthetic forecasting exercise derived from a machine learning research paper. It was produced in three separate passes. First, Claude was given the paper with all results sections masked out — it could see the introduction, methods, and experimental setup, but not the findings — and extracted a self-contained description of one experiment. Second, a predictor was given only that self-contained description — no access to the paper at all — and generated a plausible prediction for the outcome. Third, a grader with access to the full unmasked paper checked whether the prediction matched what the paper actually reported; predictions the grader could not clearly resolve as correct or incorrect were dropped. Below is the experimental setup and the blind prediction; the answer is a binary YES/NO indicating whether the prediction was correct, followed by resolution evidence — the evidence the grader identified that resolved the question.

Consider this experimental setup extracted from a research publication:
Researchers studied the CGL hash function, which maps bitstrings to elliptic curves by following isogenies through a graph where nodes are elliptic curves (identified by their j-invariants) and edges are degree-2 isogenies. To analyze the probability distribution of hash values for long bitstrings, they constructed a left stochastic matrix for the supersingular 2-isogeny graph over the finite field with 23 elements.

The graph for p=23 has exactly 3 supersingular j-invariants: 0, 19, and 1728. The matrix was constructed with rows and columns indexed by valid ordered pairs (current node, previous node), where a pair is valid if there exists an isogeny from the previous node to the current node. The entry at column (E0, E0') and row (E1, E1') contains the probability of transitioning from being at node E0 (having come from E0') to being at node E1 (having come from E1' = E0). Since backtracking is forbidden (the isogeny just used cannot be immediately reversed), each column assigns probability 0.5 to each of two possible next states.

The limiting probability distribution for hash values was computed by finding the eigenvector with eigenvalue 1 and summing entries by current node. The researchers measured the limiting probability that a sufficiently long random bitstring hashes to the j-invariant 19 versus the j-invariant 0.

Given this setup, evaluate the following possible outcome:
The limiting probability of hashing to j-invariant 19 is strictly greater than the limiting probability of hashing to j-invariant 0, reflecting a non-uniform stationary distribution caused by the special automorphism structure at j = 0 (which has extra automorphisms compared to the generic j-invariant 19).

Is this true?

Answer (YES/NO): YES